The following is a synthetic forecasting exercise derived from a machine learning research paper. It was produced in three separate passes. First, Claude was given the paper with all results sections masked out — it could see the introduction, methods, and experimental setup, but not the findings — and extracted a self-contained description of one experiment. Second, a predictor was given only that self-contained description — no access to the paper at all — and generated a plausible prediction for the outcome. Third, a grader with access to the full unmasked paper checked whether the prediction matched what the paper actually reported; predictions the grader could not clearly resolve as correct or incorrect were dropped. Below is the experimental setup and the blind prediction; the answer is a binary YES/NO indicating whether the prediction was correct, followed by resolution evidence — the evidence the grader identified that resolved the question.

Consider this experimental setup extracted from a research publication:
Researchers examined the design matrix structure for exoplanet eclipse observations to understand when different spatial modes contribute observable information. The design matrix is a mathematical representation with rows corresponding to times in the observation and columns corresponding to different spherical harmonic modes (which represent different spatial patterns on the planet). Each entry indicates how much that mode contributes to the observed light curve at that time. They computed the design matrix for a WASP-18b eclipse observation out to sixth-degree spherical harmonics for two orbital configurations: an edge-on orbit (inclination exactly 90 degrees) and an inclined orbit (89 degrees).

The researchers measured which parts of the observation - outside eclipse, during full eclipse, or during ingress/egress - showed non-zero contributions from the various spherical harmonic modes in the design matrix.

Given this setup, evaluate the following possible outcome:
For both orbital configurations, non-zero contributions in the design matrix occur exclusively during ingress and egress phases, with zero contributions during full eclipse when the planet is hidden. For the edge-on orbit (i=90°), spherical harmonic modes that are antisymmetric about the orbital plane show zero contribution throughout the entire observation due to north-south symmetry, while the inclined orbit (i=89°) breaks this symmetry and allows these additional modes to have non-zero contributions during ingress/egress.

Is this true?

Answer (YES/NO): NO